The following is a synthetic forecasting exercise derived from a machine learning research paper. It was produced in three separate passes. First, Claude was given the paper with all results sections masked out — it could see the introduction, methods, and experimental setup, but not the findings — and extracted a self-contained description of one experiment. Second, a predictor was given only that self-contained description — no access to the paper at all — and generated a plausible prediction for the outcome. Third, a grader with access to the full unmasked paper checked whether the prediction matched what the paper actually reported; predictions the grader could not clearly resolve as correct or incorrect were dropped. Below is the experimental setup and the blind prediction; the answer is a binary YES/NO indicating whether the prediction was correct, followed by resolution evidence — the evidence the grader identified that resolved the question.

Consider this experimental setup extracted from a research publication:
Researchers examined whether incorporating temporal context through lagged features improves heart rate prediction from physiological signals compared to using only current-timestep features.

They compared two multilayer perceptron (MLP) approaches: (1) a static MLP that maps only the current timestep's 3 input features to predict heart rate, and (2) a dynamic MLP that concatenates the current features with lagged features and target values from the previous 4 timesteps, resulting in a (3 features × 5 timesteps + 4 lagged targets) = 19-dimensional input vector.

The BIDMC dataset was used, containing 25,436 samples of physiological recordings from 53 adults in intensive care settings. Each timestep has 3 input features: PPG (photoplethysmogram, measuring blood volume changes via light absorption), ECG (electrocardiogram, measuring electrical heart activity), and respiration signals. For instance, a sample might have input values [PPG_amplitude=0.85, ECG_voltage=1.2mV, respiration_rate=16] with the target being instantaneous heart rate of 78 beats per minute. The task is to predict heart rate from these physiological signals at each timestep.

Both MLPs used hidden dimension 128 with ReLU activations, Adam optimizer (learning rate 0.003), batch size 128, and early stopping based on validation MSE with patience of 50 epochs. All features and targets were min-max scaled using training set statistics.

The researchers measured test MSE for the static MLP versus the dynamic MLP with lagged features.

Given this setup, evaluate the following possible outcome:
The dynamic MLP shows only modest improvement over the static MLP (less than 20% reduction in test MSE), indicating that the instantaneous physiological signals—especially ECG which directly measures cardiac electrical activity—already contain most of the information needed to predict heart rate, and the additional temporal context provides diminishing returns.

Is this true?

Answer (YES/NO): NO